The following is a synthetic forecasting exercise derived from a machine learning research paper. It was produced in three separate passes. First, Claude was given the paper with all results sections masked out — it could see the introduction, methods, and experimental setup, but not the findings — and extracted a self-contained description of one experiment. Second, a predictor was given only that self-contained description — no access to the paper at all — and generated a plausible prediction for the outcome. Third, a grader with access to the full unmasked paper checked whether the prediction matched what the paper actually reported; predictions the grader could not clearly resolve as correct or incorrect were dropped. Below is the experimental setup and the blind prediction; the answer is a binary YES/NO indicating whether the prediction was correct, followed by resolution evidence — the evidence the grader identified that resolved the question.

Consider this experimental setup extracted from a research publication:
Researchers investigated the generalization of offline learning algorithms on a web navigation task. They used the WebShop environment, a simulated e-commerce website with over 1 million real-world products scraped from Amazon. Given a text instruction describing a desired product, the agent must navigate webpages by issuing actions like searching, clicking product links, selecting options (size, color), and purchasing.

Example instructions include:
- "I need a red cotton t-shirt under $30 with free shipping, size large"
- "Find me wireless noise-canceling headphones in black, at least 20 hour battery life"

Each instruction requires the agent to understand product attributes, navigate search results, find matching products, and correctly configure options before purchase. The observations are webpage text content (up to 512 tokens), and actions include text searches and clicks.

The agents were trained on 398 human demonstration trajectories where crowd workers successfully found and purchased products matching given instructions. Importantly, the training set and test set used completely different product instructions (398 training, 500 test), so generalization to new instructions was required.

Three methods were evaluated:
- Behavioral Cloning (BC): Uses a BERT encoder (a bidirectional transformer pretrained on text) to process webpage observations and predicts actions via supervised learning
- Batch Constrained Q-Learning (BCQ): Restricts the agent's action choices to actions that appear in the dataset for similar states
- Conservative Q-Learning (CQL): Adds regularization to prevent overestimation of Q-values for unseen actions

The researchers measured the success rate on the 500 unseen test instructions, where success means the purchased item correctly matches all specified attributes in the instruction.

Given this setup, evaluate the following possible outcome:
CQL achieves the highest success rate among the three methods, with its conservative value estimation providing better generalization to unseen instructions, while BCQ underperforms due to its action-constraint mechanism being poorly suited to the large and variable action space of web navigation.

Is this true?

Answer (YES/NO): NO